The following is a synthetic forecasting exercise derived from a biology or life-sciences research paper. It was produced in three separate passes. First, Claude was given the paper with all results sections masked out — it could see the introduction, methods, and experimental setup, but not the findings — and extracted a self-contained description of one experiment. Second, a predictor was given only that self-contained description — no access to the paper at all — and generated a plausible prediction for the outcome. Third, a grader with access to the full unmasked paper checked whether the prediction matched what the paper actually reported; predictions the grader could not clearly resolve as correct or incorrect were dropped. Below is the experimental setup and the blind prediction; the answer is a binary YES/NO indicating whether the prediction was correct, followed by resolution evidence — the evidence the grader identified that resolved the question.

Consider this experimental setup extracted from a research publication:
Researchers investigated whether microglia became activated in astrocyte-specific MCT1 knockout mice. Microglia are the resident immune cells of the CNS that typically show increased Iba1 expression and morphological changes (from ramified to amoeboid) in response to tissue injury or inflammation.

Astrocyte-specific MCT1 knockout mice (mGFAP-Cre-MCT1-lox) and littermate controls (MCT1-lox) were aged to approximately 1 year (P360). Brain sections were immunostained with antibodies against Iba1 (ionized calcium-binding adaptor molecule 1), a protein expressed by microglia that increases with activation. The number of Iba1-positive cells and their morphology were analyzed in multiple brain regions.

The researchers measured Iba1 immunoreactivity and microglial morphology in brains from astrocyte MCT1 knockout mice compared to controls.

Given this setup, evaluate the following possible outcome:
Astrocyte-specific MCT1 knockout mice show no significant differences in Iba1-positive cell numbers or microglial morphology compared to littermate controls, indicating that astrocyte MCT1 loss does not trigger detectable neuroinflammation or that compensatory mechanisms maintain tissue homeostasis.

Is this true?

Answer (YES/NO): YES